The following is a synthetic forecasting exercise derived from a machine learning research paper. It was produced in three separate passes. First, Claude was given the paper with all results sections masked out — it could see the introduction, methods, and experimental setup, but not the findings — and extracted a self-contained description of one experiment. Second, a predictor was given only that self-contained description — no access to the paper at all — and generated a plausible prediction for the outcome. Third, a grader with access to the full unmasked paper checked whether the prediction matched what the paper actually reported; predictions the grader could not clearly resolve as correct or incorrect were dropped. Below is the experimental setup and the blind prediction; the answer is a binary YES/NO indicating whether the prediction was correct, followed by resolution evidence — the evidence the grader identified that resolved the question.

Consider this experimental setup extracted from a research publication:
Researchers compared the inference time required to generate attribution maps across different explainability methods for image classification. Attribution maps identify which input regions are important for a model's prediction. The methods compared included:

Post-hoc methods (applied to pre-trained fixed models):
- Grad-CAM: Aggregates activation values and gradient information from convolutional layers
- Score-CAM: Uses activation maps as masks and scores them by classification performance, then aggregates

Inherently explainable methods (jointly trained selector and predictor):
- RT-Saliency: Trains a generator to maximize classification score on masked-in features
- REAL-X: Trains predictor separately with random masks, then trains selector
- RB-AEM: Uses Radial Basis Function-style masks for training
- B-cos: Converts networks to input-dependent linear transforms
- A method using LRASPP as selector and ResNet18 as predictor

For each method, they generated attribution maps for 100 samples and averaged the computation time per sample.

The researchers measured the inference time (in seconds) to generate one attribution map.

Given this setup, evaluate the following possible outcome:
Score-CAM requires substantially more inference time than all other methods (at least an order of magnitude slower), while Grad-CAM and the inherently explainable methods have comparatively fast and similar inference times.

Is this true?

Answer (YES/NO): YES